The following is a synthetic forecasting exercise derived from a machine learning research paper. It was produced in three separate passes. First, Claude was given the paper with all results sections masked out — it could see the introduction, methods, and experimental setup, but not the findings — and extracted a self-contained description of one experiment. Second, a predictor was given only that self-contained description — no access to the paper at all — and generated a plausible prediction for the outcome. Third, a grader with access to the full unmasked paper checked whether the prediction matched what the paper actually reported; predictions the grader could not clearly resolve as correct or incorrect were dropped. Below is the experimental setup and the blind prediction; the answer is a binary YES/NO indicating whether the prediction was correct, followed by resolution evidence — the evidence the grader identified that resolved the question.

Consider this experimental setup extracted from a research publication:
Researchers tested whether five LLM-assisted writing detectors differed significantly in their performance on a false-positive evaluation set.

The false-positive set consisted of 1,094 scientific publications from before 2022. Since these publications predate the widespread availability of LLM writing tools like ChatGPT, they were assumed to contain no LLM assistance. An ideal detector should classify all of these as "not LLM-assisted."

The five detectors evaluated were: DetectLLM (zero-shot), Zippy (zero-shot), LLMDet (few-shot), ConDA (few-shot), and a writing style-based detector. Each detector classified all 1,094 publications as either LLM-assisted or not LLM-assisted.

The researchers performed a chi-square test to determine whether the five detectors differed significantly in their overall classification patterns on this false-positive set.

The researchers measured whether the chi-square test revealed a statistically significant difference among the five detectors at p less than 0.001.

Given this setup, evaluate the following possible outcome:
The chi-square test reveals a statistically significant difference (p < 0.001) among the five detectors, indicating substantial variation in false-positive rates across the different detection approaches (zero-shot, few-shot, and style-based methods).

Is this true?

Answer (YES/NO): YES